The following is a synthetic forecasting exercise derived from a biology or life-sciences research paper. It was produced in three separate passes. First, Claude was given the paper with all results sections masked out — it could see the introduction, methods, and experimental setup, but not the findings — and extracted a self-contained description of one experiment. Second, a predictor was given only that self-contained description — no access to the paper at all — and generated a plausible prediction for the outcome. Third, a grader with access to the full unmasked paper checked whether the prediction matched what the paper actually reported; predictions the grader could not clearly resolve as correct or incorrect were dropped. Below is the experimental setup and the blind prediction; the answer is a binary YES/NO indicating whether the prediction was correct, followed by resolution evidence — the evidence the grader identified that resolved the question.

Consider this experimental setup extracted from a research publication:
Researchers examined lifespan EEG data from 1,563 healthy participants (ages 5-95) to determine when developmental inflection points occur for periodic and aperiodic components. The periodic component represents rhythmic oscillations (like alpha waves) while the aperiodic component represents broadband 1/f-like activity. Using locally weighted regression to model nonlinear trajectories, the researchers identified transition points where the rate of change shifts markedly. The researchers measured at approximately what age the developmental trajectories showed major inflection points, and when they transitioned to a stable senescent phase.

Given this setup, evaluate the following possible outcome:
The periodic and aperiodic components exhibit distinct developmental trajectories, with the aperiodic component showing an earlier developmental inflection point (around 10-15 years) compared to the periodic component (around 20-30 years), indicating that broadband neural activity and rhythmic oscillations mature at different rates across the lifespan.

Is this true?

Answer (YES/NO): NO